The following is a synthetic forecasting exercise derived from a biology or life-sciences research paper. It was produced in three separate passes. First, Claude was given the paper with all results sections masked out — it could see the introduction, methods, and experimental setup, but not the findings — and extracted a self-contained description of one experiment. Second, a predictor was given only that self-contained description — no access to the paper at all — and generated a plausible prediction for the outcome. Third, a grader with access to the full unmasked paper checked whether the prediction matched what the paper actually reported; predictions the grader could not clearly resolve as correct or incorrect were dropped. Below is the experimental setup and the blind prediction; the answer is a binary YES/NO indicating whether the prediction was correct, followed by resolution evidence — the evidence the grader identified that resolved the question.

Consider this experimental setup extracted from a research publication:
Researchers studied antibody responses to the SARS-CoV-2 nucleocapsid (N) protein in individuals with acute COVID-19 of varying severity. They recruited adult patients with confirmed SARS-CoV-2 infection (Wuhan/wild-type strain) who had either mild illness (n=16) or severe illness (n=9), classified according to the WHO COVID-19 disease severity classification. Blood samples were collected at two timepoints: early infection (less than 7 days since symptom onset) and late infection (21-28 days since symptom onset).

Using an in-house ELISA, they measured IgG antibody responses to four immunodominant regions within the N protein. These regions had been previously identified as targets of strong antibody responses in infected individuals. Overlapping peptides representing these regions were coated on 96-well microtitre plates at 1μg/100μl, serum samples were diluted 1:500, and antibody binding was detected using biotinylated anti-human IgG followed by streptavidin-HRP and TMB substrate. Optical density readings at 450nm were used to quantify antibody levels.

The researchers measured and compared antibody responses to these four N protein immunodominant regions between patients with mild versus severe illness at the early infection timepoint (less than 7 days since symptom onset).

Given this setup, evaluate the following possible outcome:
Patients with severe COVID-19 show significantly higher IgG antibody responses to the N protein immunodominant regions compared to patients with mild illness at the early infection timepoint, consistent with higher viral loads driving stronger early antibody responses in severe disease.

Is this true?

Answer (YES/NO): YES